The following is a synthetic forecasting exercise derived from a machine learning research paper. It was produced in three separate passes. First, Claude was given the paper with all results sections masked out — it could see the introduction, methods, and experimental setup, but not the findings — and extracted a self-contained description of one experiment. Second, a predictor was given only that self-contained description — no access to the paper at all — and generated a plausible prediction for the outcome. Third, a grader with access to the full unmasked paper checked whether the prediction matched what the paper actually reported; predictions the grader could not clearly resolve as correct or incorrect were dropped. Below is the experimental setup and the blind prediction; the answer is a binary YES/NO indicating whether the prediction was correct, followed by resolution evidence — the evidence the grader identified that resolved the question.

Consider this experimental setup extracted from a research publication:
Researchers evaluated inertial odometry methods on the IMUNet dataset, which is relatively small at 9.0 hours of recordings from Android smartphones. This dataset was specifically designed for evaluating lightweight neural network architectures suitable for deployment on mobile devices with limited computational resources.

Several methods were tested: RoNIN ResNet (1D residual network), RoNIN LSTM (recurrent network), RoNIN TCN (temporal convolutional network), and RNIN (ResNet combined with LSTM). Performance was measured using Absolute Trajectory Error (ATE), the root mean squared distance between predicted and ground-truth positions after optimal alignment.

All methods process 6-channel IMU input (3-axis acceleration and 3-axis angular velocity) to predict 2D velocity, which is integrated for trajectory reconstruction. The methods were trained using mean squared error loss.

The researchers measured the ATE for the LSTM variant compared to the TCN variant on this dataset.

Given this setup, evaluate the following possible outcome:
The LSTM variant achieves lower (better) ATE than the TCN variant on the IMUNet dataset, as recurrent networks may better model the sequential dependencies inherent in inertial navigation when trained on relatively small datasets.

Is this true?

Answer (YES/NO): YES